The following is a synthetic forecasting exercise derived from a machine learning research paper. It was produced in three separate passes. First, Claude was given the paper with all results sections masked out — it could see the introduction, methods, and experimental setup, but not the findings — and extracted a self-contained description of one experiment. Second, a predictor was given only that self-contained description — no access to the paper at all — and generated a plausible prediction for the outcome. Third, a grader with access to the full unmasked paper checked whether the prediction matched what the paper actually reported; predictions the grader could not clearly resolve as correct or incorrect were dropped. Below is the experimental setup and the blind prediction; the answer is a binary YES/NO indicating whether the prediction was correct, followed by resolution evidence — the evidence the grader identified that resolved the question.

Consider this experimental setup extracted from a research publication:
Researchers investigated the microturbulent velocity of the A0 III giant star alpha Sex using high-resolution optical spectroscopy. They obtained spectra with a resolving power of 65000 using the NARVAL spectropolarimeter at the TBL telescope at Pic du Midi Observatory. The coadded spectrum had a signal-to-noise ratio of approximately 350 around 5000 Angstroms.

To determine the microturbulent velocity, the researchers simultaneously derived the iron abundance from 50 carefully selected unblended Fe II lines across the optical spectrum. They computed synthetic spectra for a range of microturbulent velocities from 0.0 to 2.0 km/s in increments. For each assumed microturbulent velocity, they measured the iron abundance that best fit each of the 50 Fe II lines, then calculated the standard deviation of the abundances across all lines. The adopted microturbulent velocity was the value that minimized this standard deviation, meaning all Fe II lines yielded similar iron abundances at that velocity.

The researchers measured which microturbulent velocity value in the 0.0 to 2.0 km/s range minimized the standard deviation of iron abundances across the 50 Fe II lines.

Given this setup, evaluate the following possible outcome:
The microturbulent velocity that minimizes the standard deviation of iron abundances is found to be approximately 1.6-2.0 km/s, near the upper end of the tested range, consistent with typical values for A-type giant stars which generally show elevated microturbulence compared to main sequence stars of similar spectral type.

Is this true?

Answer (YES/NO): NO